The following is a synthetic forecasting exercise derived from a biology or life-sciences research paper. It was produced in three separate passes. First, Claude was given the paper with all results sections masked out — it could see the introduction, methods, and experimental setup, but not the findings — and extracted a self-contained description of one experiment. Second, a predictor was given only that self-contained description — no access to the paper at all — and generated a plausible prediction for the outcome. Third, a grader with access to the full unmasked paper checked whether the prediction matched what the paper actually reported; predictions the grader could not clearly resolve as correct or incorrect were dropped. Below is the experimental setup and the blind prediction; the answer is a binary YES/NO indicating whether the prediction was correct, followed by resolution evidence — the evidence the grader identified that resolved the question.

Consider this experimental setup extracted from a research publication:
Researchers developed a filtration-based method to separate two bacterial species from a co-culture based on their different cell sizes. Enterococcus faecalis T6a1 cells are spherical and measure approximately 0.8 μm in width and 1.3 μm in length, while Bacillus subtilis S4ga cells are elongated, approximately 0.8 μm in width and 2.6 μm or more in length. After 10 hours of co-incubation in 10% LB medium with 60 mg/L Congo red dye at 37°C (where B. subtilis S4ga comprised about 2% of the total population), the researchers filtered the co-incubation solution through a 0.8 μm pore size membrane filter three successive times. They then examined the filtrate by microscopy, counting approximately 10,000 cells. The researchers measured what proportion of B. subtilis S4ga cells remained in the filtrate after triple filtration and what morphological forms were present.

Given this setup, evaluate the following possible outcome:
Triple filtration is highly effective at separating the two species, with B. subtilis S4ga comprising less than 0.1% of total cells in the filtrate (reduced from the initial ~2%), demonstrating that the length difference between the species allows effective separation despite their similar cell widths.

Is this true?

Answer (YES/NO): YES